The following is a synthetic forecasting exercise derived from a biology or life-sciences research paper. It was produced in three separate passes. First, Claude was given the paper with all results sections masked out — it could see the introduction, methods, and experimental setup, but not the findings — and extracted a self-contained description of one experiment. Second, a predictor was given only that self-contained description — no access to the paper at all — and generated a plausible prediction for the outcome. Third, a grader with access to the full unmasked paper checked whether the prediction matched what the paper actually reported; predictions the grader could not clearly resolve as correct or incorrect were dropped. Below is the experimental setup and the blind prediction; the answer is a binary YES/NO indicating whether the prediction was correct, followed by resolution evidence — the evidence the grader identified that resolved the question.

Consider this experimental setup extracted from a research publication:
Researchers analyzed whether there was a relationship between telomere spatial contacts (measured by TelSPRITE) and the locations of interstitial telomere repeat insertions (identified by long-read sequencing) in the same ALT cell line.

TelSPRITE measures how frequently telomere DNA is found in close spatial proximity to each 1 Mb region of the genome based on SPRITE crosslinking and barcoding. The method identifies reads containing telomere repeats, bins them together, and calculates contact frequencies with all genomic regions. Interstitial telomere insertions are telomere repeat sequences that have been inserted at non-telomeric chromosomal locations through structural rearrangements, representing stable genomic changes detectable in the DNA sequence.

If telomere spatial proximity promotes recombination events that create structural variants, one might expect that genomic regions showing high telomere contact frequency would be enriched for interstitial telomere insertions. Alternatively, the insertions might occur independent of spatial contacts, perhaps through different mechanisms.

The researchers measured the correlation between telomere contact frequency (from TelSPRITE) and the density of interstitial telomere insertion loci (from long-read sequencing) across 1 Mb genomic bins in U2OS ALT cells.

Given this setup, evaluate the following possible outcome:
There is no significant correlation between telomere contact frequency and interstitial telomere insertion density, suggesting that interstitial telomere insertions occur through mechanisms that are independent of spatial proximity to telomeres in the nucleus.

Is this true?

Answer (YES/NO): NO